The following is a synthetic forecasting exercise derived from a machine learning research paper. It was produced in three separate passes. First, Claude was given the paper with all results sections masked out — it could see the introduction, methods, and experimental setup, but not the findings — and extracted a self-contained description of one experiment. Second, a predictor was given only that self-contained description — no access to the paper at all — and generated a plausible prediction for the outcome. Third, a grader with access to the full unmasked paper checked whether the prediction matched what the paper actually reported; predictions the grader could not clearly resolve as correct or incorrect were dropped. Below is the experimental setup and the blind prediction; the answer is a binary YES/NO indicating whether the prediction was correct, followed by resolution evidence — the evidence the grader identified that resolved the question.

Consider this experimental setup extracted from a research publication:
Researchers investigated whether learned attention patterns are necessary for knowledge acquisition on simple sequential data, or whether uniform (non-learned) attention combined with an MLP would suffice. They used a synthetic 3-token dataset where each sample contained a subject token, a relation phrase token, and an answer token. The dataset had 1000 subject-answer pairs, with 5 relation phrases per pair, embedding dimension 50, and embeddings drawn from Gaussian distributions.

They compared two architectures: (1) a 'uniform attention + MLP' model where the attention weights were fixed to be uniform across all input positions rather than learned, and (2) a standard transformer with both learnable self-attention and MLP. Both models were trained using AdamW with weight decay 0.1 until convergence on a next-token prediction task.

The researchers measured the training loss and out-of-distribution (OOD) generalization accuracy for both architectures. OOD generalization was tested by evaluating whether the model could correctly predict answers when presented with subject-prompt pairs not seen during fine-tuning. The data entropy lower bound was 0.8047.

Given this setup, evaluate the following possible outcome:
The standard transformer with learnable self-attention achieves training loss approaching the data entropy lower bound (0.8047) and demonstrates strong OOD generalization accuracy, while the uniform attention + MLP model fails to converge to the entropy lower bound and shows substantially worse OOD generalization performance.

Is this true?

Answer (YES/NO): NO